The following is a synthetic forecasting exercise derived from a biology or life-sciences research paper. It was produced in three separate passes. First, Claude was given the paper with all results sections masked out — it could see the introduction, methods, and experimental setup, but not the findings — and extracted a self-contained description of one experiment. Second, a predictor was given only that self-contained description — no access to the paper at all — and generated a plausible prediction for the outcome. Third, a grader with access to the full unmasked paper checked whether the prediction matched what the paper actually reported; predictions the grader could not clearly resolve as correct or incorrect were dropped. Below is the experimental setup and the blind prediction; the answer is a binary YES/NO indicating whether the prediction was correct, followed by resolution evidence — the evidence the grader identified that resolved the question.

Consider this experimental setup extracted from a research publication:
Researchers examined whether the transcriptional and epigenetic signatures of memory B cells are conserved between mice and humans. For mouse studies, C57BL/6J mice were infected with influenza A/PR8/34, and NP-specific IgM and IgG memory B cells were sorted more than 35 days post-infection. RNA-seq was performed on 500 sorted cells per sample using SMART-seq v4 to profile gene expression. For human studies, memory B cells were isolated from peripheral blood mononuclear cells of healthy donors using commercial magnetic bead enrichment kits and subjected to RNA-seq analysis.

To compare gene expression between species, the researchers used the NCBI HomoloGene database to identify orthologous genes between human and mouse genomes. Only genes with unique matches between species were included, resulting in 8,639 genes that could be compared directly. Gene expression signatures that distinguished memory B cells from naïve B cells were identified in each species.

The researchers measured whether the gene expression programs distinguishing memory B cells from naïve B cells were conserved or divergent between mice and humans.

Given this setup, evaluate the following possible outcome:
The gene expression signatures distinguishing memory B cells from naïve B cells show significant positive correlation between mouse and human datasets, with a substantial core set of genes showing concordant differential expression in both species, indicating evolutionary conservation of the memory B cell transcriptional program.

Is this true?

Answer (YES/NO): YES